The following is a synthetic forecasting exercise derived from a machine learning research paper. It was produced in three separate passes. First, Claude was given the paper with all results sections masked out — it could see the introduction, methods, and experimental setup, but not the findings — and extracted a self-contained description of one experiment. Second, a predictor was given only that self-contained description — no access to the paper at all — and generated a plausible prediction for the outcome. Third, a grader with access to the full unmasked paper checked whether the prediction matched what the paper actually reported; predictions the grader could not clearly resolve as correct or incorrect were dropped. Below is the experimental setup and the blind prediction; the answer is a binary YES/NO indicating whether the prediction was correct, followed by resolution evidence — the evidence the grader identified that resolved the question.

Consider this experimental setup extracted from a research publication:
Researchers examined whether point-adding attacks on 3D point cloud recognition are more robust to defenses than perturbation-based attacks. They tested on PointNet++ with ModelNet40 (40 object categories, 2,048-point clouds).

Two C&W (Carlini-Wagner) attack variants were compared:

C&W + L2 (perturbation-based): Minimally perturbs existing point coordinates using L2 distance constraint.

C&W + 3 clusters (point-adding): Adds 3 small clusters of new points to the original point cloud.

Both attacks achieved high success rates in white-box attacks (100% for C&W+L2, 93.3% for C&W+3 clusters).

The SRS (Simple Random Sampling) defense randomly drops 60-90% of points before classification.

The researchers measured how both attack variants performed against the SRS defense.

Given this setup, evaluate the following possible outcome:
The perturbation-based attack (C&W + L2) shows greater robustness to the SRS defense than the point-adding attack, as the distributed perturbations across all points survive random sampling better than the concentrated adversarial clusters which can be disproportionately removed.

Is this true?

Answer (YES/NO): NO